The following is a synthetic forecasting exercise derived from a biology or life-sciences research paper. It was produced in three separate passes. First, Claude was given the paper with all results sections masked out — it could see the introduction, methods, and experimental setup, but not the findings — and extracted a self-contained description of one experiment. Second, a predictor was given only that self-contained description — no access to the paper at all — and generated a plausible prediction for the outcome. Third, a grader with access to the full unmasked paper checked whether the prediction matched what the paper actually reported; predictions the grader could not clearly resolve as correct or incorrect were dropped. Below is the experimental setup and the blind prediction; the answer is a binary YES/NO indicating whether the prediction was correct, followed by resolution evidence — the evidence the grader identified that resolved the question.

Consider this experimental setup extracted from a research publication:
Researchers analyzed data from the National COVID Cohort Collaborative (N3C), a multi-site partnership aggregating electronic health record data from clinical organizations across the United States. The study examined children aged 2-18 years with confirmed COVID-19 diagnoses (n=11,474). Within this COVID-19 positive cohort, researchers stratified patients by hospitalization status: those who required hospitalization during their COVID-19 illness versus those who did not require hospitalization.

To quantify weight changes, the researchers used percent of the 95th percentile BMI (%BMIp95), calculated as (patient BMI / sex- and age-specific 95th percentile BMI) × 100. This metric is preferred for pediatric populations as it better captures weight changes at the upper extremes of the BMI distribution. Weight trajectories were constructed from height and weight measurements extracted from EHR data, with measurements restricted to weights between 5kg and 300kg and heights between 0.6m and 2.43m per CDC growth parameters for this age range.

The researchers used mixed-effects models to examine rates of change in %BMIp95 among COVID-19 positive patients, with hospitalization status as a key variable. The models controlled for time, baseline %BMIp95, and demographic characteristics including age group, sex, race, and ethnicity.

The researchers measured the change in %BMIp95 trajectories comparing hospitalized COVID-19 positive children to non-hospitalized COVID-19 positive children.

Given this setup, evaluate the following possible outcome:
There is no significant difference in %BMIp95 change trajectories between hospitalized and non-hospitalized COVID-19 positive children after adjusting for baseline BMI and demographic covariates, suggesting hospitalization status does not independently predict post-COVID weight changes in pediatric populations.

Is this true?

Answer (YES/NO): NO